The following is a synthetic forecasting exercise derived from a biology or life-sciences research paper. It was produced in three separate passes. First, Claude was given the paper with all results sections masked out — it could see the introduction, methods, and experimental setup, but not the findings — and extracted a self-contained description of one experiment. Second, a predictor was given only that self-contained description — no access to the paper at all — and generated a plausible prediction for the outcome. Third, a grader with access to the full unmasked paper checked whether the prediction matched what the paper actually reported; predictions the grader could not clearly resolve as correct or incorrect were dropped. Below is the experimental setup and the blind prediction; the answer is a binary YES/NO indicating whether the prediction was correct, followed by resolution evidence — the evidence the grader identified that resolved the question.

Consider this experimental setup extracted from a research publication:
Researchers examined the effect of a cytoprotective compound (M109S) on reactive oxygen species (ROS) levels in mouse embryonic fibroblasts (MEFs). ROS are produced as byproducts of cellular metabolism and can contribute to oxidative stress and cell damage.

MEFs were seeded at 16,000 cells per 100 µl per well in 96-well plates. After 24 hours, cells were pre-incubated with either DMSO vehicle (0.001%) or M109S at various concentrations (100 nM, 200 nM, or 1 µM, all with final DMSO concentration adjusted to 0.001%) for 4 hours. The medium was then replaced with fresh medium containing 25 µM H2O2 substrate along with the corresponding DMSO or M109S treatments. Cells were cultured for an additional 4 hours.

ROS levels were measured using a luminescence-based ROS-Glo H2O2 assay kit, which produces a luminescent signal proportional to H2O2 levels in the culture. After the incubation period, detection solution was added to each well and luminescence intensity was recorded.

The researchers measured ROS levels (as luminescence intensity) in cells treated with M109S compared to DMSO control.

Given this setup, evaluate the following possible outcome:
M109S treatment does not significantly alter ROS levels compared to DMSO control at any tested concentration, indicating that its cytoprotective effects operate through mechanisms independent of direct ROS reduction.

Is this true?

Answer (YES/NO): NO